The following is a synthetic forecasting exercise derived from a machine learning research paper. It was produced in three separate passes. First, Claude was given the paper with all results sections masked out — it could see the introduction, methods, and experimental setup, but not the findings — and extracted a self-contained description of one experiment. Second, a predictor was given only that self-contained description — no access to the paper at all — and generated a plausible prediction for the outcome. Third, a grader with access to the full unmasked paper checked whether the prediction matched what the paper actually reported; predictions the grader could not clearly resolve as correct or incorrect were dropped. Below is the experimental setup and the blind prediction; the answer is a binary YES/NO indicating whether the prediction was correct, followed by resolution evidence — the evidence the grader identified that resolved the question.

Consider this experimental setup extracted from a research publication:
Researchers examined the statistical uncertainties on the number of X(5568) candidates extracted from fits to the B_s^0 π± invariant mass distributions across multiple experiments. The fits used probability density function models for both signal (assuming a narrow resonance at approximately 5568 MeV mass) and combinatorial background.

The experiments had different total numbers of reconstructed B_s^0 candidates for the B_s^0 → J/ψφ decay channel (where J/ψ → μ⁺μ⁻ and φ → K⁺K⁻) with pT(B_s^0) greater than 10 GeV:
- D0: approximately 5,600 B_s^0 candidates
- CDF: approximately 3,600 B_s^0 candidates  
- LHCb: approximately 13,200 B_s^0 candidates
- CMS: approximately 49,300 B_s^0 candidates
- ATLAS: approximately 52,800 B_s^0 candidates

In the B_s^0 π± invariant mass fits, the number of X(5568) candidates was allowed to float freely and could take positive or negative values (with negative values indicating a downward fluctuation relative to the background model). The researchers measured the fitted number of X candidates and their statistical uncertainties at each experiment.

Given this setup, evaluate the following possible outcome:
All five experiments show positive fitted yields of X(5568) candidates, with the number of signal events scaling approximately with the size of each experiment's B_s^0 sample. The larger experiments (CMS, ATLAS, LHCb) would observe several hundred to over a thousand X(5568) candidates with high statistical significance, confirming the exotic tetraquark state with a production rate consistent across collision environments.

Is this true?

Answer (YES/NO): NO